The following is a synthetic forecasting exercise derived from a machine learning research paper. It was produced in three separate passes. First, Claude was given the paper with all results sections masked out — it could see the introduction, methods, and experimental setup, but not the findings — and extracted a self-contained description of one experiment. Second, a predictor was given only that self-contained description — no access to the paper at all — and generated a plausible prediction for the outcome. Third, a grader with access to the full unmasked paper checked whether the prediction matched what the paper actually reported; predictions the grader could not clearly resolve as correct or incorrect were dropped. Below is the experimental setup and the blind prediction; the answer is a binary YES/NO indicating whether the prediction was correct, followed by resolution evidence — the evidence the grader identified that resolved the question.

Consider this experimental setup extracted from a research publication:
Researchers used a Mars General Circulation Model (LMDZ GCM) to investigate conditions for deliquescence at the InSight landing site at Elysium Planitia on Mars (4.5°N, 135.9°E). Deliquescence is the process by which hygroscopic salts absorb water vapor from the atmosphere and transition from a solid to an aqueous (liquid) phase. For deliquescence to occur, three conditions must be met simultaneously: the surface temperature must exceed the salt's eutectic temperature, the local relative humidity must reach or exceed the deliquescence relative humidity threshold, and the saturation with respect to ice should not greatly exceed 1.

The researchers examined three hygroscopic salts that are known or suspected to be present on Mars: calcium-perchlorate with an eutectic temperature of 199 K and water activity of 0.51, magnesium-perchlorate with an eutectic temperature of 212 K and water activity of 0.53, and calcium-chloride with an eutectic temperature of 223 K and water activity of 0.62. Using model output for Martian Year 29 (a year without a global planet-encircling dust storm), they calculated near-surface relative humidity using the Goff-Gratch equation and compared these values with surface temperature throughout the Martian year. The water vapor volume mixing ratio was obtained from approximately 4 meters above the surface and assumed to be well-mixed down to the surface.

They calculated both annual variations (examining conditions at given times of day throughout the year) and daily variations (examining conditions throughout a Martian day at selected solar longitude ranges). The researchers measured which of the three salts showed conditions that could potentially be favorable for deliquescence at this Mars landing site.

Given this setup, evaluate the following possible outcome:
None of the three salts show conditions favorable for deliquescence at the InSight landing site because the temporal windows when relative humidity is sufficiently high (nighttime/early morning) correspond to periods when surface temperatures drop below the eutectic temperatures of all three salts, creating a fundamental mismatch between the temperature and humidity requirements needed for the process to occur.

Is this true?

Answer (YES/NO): NO